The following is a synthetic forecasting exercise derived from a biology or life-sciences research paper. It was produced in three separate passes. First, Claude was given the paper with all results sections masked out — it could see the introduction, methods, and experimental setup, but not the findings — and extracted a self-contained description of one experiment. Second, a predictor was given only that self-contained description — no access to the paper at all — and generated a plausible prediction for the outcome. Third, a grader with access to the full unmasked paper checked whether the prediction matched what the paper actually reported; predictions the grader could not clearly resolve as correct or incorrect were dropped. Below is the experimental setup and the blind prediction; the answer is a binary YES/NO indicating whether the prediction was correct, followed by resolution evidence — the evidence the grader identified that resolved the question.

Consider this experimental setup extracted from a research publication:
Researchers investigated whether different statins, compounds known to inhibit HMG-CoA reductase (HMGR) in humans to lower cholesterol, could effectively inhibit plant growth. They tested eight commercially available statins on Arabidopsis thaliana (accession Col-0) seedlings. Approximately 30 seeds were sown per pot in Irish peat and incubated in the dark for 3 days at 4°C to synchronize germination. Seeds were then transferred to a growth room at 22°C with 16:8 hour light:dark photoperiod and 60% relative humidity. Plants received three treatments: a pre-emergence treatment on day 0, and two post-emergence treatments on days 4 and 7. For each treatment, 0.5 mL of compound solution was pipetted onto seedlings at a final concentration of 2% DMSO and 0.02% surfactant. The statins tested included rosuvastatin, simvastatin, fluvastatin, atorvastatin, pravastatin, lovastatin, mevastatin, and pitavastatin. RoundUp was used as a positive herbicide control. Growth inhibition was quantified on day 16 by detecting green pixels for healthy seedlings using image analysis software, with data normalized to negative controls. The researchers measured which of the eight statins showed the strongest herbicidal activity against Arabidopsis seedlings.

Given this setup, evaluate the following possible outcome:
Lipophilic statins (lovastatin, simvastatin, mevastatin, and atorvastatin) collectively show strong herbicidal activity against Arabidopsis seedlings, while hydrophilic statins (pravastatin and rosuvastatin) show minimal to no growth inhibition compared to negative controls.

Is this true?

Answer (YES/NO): NO